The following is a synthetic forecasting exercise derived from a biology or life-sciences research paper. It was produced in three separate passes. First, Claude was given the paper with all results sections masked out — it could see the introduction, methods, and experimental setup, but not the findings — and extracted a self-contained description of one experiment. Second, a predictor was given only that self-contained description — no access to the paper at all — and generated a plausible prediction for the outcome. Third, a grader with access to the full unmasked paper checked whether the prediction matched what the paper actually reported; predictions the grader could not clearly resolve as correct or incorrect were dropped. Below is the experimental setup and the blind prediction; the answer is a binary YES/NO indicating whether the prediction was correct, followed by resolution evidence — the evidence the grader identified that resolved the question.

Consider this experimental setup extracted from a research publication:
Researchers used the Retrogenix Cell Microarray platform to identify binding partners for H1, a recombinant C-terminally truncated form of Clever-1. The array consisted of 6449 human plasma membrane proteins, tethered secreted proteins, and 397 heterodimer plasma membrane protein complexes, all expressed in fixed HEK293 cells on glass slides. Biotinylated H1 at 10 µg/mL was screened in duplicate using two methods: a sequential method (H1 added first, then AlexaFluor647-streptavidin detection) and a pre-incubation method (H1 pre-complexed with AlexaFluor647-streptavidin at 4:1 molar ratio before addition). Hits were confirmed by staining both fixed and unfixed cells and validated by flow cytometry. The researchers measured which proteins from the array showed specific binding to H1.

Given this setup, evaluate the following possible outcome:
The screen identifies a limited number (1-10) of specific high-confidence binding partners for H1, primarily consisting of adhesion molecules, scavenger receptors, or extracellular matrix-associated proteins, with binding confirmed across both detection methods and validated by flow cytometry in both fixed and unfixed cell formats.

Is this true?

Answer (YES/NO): NO